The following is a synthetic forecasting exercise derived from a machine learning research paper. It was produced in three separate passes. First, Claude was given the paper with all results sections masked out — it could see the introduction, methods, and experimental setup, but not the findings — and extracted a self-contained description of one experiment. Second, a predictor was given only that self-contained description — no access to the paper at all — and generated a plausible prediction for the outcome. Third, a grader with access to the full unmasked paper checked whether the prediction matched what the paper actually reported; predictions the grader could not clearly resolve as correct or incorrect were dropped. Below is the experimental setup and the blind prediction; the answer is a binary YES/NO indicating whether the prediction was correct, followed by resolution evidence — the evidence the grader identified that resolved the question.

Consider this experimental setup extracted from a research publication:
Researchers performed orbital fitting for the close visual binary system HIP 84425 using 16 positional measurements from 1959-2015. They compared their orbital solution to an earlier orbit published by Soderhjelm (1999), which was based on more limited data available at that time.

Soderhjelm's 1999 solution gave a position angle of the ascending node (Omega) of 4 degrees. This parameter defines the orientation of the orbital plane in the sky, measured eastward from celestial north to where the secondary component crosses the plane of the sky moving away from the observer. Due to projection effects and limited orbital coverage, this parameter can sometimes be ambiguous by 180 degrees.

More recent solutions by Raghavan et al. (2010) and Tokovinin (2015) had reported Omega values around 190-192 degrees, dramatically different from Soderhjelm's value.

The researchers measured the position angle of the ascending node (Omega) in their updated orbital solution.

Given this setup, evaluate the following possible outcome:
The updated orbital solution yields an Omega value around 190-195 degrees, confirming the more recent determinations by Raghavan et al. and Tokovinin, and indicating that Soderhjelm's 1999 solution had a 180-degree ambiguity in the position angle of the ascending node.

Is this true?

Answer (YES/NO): YES